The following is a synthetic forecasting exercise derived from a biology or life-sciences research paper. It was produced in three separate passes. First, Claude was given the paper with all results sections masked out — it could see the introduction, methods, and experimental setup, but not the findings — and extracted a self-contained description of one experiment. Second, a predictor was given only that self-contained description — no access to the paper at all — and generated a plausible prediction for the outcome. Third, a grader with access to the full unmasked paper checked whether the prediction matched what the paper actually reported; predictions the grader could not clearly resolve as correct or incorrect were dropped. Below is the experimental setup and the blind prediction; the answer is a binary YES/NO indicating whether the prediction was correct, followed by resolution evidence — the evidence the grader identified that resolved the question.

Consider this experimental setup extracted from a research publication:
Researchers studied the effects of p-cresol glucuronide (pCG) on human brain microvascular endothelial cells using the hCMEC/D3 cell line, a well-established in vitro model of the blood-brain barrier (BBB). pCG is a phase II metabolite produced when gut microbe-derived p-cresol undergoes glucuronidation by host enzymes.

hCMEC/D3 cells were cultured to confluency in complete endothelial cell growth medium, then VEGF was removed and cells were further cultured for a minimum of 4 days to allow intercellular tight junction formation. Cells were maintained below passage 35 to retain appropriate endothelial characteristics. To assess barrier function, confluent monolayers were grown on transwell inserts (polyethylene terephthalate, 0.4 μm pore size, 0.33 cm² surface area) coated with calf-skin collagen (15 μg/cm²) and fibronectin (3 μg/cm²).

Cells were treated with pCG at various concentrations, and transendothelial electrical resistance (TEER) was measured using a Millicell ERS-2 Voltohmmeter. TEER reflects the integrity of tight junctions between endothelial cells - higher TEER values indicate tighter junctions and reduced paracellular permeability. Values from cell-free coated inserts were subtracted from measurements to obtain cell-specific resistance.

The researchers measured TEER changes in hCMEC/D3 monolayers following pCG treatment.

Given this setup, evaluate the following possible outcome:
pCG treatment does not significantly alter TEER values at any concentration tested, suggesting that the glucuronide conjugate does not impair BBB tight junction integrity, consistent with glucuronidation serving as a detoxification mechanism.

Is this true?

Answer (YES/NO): NO